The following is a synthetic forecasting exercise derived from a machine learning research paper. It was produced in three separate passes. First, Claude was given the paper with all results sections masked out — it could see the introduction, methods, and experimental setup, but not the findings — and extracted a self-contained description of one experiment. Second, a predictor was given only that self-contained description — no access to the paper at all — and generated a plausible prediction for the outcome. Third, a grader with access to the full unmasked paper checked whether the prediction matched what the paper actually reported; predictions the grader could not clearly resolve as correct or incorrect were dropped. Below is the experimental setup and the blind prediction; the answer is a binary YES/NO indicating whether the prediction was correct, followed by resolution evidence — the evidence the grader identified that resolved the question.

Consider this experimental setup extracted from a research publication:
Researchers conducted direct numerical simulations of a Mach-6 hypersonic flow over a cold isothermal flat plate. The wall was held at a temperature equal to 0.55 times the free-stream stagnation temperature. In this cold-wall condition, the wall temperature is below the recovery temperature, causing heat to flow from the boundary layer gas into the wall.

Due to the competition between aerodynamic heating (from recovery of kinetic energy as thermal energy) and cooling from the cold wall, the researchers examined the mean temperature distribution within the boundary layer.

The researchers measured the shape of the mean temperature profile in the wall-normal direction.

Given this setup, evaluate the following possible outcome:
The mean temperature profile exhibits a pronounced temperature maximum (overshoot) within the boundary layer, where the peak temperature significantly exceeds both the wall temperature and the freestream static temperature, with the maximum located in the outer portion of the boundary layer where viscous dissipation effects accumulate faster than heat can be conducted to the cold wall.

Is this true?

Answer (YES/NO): NO